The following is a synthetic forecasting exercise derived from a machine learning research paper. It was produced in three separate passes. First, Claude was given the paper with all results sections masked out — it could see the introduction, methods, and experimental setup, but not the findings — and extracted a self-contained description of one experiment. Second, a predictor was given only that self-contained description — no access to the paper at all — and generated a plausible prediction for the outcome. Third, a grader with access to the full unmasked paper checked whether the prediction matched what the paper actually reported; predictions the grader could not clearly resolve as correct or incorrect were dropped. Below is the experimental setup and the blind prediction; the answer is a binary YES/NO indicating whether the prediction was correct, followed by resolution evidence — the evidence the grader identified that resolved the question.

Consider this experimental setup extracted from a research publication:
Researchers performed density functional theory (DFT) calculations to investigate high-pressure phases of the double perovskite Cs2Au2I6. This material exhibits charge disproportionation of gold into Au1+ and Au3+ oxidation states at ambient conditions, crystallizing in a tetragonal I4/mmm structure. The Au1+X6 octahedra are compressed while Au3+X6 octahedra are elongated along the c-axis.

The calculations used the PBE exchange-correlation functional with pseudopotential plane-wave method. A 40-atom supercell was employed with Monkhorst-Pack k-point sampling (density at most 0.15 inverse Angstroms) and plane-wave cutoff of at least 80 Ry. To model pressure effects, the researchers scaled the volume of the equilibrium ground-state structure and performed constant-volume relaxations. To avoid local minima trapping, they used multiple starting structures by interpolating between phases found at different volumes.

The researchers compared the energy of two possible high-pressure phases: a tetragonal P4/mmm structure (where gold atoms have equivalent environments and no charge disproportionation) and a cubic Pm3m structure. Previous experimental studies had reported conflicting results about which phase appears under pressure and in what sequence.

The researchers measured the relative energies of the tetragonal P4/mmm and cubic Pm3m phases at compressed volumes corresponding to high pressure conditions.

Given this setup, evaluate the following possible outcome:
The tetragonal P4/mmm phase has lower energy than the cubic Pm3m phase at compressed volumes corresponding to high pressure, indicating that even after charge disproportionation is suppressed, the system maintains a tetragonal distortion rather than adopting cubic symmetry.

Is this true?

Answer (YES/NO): NO